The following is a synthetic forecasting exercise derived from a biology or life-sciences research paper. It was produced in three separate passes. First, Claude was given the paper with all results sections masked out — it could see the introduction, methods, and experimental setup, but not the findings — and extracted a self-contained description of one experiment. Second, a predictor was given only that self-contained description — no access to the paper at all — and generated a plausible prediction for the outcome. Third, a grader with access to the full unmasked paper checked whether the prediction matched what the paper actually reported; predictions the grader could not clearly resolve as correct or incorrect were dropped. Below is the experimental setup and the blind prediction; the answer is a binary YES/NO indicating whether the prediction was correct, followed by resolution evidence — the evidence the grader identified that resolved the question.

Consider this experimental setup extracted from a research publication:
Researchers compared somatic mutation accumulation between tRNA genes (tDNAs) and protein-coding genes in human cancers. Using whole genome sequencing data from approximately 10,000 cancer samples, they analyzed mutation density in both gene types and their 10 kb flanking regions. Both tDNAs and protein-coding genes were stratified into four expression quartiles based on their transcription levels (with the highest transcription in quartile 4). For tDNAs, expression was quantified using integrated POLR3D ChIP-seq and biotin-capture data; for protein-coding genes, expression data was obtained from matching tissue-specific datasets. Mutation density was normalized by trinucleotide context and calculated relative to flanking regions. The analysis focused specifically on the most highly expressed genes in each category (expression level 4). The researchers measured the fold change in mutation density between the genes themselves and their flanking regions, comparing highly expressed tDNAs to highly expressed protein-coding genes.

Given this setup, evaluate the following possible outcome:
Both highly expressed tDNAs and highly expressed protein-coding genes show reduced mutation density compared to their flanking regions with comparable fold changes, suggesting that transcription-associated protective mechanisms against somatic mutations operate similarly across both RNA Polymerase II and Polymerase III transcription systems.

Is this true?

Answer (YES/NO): NO